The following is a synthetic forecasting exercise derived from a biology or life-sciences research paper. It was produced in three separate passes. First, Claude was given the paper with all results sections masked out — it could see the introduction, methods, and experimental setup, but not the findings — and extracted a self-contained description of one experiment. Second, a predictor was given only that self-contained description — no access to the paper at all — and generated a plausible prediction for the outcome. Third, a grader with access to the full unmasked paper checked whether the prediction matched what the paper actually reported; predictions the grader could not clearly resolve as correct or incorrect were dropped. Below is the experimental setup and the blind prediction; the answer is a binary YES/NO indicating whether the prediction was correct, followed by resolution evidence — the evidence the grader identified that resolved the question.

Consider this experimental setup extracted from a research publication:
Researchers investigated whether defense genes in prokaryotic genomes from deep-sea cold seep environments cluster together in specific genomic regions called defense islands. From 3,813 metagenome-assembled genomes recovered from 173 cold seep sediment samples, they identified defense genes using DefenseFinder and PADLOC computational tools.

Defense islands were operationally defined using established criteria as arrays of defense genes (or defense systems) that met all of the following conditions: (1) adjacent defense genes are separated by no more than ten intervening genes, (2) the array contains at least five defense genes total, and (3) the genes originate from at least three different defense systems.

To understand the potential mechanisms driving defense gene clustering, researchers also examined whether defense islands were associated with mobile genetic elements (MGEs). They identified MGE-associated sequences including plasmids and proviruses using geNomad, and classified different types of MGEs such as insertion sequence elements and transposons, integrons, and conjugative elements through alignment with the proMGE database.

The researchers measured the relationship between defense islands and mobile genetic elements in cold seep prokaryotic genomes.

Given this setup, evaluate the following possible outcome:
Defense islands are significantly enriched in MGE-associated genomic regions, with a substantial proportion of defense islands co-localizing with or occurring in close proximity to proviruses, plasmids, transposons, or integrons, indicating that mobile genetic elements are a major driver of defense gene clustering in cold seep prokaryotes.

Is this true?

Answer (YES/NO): NO